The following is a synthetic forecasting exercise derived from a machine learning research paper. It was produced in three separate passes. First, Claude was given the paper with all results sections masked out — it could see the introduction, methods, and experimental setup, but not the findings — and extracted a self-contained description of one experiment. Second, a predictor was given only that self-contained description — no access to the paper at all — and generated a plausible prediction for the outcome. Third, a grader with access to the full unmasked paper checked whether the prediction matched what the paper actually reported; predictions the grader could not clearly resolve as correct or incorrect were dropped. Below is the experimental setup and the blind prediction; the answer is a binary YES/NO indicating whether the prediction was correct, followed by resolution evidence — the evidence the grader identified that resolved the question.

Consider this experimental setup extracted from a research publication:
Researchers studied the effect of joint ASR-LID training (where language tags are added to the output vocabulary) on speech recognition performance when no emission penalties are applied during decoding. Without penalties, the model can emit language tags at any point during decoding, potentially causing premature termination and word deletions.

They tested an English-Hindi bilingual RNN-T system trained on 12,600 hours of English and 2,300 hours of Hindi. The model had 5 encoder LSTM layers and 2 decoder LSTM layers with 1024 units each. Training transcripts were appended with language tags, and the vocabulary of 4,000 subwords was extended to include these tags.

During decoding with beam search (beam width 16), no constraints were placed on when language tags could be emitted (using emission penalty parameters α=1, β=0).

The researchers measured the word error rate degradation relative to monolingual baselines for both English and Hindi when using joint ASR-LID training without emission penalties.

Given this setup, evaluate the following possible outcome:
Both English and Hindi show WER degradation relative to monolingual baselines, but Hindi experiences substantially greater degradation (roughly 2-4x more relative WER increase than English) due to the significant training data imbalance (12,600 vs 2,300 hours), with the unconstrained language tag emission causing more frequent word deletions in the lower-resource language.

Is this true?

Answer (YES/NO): NO